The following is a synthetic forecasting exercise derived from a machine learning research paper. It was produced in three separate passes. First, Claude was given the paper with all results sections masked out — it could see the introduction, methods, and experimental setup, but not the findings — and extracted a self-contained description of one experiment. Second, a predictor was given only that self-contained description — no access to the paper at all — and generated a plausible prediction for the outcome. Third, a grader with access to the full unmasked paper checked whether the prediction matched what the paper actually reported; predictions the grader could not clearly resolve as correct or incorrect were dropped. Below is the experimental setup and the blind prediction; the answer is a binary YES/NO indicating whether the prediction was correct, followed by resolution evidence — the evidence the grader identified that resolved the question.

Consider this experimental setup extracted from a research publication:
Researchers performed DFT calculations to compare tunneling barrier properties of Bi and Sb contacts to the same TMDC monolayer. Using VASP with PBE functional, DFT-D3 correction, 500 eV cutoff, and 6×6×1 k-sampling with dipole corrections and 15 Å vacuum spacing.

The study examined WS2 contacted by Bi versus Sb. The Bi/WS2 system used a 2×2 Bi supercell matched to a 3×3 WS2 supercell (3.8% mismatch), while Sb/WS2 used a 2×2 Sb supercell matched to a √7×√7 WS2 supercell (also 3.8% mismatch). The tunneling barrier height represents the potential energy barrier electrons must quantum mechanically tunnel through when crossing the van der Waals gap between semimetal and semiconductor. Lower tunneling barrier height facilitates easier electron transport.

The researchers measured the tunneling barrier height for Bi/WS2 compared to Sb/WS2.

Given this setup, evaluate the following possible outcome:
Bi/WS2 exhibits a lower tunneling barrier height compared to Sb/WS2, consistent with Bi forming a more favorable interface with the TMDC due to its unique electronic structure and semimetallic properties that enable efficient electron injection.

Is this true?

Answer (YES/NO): YES